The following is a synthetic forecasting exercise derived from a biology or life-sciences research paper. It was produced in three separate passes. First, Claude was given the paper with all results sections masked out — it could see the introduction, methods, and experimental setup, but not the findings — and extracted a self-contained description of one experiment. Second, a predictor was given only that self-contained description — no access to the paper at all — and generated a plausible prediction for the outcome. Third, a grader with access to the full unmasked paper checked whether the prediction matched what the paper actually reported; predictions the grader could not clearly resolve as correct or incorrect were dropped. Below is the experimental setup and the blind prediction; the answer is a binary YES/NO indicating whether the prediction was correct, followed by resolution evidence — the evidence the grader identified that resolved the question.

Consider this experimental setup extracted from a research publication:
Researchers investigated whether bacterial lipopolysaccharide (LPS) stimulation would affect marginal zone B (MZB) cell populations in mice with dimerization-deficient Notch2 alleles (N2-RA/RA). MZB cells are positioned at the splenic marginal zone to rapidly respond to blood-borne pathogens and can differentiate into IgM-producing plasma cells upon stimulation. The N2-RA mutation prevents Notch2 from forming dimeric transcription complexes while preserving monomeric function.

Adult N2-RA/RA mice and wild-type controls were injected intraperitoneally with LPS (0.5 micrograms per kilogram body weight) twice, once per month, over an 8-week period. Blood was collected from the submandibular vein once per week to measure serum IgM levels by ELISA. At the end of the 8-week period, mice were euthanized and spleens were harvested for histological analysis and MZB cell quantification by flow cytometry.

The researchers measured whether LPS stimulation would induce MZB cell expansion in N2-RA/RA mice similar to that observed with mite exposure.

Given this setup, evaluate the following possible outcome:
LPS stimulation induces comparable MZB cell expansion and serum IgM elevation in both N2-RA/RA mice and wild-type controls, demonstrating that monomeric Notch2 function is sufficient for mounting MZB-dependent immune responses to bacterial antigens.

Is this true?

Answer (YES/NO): NO